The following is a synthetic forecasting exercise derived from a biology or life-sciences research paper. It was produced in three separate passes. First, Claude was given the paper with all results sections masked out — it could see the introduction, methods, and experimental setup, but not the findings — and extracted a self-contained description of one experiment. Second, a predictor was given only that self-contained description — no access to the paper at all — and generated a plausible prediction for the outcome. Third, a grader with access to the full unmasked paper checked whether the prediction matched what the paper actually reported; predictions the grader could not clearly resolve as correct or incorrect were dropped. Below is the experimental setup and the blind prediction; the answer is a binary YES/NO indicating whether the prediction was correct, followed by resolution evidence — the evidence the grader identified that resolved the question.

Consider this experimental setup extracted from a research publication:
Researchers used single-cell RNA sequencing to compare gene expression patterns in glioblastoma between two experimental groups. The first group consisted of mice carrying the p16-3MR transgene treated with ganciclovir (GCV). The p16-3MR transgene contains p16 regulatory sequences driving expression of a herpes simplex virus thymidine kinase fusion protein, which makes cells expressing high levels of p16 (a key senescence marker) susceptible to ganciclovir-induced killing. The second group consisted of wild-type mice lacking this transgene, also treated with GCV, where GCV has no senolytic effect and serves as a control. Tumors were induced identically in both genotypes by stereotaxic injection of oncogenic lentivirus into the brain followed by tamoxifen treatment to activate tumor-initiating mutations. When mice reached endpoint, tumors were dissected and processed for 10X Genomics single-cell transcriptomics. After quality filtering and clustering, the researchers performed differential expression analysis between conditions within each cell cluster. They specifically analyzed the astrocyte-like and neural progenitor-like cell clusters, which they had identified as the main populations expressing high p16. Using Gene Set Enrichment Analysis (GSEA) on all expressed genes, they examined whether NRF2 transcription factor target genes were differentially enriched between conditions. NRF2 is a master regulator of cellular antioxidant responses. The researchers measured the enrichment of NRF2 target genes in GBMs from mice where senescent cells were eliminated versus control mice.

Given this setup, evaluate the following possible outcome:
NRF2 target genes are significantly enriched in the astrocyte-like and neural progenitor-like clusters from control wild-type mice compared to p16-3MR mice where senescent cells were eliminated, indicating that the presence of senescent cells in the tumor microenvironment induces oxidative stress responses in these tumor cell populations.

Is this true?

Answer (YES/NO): NO